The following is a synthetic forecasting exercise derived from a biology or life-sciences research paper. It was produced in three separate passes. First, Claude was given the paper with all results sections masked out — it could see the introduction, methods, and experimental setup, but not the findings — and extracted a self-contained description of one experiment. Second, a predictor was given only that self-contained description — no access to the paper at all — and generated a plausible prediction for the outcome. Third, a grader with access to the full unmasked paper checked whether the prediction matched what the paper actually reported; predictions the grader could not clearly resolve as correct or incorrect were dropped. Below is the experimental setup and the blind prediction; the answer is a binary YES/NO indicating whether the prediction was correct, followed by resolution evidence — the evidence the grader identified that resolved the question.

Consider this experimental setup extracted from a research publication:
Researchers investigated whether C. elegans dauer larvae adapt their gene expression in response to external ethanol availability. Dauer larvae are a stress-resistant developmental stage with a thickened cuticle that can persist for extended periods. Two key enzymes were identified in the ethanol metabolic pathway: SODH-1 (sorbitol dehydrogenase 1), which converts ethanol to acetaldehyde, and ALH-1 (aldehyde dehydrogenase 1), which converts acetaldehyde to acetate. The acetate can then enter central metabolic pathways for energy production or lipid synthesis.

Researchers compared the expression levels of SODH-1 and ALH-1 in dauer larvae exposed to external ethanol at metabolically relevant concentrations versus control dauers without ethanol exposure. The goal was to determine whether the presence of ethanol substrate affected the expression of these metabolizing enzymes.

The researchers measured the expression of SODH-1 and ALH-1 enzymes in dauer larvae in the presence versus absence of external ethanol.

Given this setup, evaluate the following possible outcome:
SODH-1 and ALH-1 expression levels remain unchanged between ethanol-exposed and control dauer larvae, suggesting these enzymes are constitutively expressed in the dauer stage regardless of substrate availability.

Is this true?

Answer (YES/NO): NO